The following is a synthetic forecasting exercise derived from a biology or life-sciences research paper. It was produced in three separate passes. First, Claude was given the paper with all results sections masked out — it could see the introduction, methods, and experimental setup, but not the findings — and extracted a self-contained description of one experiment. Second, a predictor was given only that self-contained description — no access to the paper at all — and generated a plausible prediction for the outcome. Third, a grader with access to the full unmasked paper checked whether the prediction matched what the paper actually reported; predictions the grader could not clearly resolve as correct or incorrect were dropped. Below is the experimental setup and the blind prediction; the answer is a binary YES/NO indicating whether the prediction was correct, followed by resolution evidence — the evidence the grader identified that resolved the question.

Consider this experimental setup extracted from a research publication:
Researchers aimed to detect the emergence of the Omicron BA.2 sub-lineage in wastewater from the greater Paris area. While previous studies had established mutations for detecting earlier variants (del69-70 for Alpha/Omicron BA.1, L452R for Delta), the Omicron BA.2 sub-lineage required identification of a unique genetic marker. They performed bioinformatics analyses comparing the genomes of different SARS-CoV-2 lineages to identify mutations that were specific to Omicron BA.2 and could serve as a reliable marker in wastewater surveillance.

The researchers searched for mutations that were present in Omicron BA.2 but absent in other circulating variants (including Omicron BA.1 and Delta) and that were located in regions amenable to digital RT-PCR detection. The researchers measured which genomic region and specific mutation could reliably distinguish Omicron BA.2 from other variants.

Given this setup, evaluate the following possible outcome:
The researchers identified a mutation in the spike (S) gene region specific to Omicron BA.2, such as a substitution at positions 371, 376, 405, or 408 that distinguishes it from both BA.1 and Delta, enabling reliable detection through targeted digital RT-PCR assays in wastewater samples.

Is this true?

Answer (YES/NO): NO